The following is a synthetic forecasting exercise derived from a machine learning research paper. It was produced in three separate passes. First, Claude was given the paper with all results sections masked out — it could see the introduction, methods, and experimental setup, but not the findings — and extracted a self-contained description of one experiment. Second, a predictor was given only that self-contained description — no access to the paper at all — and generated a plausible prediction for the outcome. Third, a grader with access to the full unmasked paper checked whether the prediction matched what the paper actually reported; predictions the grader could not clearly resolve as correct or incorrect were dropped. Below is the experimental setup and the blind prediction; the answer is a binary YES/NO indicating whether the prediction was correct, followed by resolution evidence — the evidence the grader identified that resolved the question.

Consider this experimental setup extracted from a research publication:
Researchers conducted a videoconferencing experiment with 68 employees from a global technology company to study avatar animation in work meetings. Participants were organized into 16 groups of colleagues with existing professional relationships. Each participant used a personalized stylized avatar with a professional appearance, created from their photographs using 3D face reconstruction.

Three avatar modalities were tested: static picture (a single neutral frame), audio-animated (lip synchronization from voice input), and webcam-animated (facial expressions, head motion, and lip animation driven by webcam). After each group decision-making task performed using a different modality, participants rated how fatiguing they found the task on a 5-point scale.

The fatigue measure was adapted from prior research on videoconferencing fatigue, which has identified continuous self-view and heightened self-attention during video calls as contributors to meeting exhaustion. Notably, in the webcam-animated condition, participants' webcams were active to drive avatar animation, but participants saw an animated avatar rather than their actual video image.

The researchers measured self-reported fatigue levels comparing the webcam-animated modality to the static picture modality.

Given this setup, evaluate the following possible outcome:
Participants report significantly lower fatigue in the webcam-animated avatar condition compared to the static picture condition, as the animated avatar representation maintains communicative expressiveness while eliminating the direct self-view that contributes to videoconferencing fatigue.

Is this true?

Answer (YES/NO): YES